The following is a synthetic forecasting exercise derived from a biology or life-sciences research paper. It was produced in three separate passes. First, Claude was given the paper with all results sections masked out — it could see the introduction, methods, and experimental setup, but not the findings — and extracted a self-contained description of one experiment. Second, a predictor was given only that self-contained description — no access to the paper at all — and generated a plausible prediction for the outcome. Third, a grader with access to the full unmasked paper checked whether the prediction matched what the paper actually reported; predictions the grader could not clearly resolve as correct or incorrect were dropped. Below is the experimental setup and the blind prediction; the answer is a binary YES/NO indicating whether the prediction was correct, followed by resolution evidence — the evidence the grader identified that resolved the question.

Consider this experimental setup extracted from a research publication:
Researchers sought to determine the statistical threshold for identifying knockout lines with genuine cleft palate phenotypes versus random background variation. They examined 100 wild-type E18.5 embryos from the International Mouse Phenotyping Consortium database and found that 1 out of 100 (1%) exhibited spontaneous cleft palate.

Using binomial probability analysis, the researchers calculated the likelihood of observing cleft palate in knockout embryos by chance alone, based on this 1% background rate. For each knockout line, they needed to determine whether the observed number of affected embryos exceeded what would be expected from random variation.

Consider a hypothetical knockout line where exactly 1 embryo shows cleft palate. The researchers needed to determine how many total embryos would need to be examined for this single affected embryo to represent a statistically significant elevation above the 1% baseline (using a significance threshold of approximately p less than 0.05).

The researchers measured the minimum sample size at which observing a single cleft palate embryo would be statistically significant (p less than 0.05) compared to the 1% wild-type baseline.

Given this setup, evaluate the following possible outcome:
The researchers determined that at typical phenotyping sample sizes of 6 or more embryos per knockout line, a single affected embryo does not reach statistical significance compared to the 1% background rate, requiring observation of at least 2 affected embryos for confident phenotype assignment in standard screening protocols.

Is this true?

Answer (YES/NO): NO